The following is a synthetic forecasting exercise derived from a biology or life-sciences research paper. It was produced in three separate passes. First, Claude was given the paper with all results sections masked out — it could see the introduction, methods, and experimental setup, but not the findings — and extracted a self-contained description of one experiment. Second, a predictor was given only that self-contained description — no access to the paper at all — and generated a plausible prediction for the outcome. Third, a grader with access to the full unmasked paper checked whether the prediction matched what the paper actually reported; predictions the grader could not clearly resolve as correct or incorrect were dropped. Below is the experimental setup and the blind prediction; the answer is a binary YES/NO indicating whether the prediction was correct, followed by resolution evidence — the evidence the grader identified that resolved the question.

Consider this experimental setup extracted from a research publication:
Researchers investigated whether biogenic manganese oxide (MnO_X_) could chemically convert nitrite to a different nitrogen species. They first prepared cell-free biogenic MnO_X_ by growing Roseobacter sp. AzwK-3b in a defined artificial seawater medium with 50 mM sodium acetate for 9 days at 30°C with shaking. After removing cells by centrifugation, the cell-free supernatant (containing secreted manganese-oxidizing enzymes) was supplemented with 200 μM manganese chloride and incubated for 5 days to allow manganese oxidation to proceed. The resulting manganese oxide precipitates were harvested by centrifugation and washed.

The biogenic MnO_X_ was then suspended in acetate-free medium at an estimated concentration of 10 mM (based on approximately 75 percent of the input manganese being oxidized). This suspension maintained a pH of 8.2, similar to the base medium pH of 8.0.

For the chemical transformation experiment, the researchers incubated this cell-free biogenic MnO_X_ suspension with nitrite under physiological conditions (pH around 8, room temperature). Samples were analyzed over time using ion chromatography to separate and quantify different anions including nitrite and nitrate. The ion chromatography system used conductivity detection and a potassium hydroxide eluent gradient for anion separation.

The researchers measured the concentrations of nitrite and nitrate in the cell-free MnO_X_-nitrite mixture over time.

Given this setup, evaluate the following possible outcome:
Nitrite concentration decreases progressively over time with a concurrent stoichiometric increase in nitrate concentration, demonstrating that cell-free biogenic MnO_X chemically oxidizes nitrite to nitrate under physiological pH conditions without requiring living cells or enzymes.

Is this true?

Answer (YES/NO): YES